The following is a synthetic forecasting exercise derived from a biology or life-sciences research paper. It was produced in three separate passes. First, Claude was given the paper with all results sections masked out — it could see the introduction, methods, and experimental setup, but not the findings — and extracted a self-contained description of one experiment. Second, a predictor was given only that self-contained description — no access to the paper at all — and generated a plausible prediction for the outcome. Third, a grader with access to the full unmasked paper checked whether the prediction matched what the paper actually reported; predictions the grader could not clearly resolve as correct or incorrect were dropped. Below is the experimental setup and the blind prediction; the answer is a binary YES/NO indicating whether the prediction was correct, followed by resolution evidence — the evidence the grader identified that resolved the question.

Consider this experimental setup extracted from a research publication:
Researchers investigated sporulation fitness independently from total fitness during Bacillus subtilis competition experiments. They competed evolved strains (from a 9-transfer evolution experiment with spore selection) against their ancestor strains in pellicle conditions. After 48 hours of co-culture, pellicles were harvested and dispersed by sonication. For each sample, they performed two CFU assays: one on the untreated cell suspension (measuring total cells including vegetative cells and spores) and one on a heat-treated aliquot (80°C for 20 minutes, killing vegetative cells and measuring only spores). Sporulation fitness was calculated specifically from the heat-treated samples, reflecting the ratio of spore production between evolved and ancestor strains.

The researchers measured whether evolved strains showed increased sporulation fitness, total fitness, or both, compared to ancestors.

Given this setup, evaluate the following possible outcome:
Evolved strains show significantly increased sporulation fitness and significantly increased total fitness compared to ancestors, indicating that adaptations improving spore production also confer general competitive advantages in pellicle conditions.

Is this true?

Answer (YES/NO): NO